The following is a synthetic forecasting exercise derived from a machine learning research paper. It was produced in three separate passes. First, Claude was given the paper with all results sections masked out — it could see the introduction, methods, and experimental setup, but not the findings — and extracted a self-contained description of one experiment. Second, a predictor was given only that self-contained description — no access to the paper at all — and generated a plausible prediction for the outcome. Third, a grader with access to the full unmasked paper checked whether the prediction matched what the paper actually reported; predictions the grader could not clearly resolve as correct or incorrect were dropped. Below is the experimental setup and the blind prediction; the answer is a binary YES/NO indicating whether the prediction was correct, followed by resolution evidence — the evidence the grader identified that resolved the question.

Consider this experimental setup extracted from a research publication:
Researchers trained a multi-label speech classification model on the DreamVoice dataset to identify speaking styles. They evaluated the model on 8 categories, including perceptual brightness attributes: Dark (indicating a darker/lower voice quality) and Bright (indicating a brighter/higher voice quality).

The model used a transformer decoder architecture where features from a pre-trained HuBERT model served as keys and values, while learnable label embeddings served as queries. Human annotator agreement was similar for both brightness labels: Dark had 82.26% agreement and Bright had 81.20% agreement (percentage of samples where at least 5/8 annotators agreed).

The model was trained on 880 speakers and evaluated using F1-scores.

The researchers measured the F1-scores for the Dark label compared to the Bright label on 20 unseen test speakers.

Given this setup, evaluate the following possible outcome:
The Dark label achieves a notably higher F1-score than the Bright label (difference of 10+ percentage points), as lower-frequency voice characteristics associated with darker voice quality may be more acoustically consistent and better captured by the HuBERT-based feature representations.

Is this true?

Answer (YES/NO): NO